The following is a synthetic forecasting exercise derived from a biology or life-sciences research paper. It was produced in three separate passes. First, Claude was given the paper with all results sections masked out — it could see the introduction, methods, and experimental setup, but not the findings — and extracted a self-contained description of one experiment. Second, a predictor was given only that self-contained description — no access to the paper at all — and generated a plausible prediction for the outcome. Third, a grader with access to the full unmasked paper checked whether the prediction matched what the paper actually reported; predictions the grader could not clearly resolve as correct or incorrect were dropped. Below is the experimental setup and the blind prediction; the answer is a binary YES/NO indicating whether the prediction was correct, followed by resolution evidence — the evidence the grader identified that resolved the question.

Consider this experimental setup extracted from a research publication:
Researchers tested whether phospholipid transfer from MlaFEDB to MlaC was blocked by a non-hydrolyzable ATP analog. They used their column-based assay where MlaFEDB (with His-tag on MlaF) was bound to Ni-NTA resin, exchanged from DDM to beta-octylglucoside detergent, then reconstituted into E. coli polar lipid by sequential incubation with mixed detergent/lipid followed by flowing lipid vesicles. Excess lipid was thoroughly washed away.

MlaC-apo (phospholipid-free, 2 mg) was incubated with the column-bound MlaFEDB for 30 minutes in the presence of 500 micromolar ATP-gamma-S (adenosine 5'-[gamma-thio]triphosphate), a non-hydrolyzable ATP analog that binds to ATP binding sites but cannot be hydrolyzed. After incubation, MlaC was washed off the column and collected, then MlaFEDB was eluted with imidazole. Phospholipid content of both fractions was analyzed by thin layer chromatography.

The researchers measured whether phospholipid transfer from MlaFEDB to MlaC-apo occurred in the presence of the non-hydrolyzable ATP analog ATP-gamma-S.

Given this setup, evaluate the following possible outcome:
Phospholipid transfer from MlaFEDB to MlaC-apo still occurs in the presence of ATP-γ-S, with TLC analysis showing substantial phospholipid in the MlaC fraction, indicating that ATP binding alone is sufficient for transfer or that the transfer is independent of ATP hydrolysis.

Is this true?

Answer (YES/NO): YES